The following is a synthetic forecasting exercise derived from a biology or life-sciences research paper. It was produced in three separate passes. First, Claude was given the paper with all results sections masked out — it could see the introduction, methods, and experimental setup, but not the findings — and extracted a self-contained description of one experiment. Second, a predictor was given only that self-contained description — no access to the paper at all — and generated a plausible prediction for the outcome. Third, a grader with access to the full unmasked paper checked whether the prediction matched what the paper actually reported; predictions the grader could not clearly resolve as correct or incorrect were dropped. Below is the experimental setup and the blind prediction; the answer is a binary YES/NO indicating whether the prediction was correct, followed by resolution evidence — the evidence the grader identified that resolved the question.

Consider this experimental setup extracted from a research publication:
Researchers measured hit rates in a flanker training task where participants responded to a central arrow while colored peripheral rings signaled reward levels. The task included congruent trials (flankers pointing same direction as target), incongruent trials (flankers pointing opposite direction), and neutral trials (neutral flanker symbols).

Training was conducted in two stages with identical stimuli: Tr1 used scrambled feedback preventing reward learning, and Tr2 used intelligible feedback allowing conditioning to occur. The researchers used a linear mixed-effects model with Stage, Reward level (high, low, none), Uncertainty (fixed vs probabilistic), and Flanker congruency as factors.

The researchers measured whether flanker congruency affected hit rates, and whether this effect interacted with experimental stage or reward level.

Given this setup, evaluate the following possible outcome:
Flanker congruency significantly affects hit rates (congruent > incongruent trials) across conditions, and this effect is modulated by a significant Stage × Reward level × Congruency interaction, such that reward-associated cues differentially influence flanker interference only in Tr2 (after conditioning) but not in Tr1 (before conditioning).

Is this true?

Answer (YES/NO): NO